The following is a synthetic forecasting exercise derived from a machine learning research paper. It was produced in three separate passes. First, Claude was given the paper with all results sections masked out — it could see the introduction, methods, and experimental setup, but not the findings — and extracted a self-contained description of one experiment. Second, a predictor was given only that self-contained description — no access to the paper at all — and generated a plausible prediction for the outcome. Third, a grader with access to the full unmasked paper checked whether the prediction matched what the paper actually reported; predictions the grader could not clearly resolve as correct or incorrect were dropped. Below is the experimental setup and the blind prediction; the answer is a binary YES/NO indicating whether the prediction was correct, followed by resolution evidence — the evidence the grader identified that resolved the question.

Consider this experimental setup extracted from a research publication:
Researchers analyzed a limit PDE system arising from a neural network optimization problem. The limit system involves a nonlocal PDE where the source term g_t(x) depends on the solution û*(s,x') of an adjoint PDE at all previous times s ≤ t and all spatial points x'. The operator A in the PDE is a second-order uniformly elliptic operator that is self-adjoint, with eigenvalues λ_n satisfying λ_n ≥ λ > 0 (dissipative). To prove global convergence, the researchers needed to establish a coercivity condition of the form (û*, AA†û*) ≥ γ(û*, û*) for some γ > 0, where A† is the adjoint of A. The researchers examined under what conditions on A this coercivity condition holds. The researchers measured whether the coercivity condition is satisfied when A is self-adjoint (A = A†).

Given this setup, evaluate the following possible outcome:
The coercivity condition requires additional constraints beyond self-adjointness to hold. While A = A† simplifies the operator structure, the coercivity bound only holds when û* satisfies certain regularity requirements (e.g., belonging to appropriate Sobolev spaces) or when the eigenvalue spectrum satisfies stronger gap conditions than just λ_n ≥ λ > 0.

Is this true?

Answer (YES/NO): NO